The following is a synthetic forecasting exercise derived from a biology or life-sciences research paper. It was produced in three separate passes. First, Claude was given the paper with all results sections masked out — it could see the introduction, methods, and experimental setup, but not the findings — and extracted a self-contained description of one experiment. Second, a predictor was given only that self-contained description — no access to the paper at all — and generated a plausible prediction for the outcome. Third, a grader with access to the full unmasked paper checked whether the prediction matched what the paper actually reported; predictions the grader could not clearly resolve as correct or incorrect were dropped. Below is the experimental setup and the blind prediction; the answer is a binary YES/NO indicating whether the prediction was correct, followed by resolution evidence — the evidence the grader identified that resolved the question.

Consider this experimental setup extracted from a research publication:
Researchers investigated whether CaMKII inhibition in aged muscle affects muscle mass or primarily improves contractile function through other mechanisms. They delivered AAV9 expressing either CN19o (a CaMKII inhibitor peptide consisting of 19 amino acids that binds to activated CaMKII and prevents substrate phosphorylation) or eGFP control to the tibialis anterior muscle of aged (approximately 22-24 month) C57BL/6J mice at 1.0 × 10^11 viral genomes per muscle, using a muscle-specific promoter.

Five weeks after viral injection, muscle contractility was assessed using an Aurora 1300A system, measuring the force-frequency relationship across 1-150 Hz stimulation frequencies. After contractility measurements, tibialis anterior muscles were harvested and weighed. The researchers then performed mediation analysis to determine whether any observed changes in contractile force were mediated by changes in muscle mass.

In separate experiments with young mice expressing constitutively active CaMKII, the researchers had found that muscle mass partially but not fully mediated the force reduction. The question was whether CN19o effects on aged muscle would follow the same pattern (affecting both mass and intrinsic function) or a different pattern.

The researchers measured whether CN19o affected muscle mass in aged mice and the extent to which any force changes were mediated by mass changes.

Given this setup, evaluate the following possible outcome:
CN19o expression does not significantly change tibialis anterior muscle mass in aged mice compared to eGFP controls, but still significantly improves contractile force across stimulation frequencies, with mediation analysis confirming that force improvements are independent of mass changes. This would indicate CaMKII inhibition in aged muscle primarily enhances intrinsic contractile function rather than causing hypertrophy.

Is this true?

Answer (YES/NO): NO